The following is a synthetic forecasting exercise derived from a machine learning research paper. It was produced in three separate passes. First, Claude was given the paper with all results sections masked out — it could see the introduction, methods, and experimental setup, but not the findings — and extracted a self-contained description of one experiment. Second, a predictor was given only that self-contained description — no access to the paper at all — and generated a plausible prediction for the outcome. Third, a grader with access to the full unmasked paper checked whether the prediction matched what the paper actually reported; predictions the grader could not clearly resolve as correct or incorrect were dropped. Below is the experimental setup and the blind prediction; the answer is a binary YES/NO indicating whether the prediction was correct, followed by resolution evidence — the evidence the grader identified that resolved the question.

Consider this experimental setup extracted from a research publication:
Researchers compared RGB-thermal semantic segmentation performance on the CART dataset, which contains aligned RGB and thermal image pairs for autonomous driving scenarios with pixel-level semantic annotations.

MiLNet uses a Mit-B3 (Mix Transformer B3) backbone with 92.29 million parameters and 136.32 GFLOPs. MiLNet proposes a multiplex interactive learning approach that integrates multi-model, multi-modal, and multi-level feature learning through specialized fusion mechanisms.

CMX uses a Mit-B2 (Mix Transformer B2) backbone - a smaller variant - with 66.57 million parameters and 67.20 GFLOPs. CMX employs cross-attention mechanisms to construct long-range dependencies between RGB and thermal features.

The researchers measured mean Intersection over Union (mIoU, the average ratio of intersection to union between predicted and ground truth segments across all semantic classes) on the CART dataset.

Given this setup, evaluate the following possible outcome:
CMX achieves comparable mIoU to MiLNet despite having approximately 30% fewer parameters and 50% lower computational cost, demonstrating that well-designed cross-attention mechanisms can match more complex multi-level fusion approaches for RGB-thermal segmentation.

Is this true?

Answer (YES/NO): NO